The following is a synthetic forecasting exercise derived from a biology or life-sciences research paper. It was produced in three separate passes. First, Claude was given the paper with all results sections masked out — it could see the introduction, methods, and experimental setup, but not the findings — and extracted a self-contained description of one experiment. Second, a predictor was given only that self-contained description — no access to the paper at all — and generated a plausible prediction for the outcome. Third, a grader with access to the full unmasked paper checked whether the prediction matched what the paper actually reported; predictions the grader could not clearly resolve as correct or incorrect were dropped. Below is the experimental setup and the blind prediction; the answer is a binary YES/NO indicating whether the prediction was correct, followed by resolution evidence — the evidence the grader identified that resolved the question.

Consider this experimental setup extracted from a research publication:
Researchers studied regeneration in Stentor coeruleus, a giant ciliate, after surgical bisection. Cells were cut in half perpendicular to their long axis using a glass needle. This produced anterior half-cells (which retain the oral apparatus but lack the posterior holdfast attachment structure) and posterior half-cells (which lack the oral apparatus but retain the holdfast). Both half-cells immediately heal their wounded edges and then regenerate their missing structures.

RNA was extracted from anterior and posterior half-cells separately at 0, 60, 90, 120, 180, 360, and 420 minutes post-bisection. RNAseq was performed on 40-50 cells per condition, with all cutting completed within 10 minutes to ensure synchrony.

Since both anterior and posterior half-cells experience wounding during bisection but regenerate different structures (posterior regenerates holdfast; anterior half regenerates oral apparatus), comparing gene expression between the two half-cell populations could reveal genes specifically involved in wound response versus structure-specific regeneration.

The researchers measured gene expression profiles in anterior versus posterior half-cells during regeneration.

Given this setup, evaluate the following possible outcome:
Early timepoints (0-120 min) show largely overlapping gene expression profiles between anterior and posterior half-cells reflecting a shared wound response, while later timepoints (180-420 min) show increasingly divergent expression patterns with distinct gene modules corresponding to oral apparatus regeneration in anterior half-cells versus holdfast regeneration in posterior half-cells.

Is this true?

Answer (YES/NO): NO